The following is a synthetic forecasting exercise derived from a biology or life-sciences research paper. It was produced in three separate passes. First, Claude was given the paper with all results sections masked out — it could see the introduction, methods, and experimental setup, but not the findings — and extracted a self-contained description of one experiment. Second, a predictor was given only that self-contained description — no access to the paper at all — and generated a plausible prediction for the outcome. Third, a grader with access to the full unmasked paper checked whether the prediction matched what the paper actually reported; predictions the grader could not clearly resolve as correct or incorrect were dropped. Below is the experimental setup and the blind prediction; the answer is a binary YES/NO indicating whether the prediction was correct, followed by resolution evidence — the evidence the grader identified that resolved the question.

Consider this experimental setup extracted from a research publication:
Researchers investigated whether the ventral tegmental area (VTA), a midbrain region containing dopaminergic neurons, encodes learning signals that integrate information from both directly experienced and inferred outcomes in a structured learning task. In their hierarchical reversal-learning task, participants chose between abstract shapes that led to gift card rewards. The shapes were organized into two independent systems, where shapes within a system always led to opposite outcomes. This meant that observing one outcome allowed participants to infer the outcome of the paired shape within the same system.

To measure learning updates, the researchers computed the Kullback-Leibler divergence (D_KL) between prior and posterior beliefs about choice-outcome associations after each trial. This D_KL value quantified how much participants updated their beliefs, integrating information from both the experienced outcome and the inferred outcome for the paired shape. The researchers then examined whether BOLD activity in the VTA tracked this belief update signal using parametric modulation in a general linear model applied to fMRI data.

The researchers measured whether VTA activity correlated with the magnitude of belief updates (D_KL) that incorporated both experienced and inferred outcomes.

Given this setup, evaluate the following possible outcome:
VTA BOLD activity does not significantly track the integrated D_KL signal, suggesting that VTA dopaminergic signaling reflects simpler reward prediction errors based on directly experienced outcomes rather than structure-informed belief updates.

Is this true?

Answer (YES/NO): NO